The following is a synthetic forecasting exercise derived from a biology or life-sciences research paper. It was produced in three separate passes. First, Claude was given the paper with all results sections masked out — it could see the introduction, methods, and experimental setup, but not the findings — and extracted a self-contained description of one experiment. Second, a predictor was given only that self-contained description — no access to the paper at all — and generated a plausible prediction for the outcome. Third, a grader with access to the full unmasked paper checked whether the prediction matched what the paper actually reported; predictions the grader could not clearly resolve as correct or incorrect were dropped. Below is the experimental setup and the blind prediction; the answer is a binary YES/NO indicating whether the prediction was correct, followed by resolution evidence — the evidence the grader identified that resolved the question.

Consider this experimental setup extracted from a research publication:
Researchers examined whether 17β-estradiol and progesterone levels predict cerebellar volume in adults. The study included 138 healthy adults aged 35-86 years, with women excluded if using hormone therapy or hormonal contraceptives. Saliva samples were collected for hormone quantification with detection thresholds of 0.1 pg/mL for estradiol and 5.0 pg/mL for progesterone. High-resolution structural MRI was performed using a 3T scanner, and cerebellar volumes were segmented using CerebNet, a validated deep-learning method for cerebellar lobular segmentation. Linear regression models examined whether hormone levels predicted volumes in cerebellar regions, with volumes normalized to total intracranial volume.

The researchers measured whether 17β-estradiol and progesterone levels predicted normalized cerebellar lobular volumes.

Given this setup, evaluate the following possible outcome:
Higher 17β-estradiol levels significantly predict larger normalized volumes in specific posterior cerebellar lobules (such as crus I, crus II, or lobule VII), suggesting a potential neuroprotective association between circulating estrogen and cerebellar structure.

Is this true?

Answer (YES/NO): NO